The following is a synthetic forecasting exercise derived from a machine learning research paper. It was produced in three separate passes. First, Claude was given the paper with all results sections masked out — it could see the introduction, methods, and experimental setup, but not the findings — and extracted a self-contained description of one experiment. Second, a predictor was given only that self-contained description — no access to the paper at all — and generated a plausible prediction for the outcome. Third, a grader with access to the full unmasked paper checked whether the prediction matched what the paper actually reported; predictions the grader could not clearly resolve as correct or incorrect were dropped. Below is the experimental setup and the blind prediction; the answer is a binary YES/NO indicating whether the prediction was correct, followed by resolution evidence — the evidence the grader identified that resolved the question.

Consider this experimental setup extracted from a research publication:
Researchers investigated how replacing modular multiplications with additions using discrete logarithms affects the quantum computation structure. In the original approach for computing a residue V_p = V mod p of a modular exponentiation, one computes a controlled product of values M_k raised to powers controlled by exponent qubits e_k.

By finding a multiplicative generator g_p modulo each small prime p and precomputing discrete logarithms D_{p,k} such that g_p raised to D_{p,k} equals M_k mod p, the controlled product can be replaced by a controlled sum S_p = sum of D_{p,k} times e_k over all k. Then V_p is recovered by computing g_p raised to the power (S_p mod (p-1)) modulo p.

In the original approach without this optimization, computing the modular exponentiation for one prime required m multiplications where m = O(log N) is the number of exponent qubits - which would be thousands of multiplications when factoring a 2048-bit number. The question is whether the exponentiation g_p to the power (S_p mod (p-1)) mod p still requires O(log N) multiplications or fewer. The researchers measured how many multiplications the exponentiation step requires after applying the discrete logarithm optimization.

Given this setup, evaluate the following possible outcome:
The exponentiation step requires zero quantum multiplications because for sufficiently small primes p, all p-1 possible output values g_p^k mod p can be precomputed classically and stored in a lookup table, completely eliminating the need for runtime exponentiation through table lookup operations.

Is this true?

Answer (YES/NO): NO